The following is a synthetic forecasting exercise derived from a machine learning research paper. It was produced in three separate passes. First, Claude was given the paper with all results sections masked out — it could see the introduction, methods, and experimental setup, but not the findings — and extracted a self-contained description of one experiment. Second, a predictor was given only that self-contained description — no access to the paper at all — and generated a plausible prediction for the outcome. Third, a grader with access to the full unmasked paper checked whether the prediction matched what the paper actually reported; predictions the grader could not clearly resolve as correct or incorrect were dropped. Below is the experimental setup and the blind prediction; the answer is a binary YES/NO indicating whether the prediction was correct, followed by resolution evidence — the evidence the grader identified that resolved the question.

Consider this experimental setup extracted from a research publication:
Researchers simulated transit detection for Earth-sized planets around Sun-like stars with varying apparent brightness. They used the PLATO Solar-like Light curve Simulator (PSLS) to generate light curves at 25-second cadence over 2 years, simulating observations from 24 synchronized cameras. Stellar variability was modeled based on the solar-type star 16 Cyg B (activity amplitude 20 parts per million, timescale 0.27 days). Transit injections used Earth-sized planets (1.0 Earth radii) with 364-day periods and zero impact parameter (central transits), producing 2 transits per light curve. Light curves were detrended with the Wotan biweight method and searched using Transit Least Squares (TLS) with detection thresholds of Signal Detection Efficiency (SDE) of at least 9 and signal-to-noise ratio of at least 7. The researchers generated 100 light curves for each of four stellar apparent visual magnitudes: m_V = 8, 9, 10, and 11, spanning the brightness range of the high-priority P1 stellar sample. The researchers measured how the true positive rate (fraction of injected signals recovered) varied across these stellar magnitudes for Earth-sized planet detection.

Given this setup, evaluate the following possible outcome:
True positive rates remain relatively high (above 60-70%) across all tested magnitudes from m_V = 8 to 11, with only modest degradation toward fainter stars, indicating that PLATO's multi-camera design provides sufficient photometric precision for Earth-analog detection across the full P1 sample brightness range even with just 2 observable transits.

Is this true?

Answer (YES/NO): NO